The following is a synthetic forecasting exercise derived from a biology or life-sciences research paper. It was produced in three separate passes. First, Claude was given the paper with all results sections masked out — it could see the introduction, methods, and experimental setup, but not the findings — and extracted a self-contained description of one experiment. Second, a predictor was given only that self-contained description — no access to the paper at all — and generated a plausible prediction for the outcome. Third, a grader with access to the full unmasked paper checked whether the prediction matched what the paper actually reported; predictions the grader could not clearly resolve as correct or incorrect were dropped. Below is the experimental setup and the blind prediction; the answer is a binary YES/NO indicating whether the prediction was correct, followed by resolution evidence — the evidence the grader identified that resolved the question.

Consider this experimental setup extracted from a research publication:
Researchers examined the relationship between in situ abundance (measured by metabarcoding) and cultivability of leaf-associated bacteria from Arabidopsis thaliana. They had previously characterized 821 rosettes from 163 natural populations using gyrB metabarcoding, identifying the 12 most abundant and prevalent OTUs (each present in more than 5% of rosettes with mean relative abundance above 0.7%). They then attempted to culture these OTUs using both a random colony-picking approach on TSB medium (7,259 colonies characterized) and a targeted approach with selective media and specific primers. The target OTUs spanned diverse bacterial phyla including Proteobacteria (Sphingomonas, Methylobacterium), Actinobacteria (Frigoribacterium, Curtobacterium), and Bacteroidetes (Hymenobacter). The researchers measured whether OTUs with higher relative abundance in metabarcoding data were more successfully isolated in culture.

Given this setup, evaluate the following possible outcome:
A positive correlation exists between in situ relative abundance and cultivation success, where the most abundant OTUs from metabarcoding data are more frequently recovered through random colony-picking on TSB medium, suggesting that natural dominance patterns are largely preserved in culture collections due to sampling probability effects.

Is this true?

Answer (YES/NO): NO